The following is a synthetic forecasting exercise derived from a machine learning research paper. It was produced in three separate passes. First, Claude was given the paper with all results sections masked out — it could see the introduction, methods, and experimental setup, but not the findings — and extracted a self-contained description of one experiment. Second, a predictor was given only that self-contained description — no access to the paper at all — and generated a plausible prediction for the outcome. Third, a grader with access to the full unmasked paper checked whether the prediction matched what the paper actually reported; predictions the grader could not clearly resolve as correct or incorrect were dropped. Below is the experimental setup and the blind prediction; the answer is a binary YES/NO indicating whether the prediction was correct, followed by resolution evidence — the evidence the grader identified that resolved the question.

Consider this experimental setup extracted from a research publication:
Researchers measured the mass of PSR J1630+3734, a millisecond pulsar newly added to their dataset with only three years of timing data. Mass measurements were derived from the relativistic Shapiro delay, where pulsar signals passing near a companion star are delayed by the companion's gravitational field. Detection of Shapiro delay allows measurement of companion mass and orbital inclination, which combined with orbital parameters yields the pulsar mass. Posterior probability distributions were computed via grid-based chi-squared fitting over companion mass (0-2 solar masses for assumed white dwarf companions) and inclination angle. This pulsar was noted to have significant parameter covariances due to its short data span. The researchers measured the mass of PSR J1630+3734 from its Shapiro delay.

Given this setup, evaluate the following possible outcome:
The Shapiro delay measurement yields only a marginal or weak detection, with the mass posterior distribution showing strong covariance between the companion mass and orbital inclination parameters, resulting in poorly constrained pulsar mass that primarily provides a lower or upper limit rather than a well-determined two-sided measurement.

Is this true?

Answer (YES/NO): NO